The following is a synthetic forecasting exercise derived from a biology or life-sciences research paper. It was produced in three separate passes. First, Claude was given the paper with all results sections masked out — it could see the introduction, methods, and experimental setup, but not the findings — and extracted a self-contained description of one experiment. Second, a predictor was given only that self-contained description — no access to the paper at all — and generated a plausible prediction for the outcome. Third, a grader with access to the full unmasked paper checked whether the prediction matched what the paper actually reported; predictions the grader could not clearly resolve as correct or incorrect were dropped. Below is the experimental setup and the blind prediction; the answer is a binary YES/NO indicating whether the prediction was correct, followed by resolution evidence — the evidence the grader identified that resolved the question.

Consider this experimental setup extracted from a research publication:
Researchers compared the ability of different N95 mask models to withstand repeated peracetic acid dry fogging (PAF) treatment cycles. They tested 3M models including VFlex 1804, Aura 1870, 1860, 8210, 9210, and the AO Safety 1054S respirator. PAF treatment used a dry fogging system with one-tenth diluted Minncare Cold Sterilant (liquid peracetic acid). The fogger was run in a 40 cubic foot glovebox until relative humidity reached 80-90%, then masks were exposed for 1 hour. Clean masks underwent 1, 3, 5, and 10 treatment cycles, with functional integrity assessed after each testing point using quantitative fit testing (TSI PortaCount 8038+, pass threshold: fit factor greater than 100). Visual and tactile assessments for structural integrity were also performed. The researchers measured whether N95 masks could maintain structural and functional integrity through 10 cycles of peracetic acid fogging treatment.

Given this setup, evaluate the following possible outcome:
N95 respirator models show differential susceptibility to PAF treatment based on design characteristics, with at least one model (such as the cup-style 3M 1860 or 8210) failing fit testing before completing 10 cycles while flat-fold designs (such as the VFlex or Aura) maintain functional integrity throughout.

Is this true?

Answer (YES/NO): NO